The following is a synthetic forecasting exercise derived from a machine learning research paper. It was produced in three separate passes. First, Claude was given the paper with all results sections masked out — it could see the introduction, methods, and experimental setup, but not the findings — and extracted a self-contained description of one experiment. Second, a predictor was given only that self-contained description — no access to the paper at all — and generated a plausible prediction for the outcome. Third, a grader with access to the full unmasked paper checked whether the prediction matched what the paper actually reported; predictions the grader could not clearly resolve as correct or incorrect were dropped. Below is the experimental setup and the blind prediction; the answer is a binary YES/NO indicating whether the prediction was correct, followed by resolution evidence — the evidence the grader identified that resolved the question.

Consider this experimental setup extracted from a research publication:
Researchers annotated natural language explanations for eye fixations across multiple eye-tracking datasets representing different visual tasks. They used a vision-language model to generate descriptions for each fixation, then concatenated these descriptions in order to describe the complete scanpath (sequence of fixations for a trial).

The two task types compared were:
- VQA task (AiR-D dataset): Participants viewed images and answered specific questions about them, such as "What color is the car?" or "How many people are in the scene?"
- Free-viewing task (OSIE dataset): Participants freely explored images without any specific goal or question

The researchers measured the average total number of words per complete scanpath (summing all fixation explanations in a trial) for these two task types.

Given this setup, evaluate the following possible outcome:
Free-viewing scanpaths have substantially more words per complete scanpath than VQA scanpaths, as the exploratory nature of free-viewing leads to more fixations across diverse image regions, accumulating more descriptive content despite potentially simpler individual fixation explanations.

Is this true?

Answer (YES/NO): NO